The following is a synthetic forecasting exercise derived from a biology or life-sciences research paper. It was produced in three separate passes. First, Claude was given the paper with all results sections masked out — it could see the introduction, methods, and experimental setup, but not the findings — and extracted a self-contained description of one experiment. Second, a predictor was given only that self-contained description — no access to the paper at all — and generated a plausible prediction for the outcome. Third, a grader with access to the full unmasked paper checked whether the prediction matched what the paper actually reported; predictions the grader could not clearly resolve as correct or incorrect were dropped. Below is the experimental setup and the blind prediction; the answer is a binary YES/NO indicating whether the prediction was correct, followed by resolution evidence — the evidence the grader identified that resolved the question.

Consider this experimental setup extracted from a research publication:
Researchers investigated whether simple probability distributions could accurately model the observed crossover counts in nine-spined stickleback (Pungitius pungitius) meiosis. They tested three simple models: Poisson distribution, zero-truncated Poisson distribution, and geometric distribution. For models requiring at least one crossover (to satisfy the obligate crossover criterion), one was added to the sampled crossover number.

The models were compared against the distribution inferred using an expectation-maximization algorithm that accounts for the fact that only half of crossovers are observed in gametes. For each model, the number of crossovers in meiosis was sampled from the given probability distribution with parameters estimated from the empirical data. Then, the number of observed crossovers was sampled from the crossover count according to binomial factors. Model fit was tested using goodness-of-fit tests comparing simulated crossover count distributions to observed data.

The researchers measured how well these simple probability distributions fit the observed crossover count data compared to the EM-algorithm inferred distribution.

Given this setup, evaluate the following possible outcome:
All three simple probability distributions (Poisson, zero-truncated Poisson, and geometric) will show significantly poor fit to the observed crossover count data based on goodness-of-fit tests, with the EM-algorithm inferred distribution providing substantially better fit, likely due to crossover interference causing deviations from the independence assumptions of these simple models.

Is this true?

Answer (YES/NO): NO